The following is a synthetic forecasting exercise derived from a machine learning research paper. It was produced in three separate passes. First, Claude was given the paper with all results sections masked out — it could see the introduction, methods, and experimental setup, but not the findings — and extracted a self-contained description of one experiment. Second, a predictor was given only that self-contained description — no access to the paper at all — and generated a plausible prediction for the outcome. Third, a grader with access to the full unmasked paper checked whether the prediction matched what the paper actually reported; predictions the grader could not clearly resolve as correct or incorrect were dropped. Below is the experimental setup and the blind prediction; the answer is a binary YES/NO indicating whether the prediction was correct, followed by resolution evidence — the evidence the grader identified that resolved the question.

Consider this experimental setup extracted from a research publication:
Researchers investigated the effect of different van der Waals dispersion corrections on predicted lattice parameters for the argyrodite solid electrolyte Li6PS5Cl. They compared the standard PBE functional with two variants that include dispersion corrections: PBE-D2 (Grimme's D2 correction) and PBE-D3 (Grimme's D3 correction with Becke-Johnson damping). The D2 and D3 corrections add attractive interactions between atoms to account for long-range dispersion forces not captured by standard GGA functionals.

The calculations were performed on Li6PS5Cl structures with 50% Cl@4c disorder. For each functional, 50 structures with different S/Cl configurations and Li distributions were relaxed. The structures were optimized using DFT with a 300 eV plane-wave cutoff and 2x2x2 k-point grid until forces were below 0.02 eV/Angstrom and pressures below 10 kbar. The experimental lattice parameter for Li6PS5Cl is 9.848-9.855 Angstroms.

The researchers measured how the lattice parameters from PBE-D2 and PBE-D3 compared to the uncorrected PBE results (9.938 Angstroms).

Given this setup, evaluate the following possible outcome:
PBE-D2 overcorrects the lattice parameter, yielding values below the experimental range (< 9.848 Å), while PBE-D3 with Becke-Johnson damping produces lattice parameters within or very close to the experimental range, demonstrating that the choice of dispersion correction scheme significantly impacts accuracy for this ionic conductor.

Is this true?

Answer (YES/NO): NO